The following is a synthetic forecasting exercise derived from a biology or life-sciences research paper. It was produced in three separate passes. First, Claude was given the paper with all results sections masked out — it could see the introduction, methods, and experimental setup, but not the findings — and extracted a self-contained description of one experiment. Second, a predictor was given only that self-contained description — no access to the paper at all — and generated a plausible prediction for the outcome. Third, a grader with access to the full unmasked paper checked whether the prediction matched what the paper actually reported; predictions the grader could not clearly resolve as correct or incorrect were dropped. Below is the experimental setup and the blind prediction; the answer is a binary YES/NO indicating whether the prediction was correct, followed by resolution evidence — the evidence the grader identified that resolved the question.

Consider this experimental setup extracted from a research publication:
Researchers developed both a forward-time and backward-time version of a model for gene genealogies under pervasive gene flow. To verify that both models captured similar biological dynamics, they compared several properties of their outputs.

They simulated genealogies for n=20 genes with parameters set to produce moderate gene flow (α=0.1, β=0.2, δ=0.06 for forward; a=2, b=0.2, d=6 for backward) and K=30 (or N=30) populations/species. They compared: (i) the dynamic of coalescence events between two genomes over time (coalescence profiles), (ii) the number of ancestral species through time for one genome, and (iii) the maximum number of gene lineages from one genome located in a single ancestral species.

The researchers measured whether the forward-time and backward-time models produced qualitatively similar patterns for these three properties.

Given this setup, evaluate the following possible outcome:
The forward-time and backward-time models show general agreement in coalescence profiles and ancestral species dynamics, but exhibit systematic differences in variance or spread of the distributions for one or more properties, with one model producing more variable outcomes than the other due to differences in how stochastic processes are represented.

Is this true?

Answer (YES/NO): NO